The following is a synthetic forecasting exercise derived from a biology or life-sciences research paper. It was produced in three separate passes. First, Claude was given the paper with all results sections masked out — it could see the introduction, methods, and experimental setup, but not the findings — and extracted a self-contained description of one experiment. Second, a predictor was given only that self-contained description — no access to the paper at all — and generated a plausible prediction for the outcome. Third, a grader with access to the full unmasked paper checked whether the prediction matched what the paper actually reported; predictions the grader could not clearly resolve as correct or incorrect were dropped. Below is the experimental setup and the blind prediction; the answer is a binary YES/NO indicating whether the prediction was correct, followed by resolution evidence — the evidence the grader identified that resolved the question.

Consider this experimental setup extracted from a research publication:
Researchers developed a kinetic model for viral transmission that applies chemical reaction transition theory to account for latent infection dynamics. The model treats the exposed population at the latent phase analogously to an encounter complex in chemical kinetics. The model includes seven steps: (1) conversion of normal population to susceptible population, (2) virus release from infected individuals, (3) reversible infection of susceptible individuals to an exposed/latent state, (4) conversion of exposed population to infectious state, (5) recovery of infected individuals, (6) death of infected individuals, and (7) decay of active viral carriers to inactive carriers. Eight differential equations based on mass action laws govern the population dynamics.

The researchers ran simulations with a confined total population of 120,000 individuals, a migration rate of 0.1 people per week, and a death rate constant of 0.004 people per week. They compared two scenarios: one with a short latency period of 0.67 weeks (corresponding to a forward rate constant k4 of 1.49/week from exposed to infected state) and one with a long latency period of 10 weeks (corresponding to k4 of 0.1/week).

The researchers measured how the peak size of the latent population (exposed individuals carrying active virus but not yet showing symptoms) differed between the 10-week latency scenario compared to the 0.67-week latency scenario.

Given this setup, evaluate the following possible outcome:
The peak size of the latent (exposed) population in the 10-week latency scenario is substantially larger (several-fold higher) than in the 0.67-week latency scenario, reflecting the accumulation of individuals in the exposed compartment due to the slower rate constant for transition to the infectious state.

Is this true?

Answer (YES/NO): NO